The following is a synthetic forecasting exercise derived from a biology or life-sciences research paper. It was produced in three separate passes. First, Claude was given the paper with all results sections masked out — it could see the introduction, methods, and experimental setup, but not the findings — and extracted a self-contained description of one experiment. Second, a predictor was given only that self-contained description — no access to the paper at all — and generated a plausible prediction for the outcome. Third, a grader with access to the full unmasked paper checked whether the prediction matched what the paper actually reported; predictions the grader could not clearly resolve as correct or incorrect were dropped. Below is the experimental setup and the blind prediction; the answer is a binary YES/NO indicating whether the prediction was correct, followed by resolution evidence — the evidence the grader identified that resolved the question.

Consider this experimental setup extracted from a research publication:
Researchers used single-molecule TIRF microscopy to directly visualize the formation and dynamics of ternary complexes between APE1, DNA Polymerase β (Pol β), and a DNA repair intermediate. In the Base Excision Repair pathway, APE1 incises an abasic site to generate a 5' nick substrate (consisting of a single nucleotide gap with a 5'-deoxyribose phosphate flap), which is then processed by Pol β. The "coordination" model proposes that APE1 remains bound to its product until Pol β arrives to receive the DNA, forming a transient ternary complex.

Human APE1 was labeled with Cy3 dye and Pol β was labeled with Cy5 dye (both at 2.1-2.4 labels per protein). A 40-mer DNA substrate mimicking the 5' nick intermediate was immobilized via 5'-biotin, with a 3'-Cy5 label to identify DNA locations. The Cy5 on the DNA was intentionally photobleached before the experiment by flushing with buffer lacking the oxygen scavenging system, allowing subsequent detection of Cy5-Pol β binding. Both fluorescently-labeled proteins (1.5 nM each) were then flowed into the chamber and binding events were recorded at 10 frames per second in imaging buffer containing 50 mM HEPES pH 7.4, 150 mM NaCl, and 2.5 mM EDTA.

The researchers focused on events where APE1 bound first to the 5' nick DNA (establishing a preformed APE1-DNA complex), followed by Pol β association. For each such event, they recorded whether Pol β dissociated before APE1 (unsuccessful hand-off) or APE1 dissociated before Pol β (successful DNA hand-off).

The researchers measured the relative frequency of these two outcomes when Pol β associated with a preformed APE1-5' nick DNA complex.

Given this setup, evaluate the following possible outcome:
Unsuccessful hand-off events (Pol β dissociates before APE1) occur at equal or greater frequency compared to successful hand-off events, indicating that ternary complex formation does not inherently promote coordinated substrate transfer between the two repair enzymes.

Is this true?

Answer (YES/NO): YES